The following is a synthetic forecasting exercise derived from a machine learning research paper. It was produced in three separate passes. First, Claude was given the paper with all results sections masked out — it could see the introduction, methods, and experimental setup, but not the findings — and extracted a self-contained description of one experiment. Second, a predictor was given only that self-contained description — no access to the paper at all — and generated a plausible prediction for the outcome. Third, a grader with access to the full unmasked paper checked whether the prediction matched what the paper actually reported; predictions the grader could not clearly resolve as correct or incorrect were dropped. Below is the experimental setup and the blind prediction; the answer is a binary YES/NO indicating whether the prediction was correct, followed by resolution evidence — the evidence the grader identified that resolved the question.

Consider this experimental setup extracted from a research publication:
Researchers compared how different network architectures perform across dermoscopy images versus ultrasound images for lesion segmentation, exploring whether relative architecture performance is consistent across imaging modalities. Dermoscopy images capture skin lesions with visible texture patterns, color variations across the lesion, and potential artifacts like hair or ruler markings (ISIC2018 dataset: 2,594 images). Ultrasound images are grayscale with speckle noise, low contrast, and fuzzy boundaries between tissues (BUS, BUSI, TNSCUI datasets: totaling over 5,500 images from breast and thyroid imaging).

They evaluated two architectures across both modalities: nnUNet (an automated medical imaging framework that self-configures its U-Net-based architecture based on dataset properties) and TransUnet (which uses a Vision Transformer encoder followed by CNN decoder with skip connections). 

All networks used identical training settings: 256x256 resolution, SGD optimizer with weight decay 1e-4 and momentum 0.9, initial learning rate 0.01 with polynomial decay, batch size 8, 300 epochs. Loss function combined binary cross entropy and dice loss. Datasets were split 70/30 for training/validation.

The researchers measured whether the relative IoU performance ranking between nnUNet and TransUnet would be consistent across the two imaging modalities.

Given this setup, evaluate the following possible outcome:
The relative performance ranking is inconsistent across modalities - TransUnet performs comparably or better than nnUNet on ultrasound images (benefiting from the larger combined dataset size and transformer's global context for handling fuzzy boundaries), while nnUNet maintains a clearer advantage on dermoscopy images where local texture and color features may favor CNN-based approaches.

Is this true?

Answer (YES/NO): NO